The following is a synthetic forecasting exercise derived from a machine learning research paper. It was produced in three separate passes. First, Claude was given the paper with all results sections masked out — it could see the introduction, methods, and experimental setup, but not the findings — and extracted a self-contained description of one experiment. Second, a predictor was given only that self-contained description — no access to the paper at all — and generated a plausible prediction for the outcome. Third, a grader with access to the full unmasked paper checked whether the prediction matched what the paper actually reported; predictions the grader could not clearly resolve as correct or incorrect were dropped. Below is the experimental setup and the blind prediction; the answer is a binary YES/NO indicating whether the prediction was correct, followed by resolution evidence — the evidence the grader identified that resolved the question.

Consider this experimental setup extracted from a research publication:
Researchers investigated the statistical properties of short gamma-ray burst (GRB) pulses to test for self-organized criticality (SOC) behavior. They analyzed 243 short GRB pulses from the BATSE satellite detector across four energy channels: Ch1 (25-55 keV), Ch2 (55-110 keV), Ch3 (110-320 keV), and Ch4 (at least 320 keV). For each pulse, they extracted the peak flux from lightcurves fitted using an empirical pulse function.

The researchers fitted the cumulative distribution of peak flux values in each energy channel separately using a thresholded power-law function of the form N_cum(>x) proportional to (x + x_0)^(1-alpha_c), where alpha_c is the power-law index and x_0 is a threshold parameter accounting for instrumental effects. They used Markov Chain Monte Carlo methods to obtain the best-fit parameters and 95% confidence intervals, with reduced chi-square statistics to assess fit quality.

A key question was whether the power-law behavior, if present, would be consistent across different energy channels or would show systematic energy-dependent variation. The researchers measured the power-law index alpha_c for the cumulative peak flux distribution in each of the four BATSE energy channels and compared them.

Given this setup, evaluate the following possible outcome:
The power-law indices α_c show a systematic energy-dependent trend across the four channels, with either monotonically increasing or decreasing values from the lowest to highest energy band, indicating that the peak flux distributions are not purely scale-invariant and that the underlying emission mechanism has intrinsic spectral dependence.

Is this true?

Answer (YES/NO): NO